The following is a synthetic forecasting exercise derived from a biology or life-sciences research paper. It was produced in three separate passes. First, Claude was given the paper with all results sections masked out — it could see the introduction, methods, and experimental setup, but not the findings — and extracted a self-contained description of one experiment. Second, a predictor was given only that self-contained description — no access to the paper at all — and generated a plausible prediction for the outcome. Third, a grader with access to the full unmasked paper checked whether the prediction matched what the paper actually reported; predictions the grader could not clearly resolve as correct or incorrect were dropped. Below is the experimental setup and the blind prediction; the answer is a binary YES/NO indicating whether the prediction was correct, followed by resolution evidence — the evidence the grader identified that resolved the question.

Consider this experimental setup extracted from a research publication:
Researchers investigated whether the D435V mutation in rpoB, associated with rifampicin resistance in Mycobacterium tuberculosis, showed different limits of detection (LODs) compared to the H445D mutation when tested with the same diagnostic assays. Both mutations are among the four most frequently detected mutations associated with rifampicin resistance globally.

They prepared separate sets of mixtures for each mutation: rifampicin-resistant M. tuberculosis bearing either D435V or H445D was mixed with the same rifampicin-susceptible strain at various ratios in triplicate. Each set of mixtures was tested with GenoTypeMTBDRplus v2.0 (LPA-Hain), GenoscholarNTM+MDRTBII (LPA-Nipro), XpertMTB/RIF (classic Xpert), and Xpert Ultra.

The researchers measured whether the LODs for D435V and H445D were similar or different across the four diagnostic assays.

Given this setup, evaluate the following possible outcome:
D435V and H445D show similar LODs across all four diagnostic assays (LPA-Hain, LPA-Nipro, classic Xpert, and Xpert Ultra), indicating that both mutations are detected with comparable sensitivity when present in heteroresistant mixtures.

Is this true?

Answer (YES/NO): NO